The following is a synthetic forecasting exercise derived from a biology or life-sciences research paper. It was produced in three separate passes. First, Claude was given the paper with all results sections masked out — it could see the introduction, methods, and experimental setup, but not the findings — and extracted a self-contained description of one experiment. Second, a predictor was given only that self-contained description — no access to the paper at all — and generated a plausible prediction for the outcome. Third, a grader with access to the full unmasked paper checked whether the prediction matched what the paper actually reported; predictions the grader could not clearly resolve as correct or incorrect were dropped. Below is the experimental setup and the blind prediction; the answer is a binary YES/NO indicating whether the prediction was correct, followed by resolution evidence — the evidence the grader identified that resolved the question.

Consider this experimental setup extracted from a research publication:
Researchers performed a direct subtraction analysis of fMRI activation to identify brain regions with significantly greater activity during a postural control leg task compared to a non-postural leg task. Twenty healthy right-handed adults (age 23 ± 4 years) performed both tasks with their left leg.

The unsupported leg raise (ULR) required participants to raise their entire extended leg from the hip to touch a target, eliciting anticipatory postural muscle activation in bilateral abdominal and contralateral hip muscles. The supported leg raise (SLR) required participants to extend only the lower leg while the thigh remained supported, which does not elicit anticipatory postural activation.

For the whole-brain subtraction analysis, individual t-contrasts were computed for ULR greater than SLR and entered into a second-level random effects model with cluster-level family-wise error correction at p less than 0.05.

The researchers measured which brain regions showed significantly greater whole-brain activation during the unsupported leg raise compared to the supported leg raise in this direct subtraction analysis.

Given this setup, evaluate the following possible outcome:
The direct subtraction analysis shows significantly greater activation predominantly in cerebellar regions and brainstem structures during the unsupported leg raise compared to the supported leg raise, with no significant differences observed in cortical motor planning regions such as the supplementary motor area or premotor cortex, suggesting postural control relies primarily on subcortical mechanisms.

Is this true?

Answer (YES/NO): NO